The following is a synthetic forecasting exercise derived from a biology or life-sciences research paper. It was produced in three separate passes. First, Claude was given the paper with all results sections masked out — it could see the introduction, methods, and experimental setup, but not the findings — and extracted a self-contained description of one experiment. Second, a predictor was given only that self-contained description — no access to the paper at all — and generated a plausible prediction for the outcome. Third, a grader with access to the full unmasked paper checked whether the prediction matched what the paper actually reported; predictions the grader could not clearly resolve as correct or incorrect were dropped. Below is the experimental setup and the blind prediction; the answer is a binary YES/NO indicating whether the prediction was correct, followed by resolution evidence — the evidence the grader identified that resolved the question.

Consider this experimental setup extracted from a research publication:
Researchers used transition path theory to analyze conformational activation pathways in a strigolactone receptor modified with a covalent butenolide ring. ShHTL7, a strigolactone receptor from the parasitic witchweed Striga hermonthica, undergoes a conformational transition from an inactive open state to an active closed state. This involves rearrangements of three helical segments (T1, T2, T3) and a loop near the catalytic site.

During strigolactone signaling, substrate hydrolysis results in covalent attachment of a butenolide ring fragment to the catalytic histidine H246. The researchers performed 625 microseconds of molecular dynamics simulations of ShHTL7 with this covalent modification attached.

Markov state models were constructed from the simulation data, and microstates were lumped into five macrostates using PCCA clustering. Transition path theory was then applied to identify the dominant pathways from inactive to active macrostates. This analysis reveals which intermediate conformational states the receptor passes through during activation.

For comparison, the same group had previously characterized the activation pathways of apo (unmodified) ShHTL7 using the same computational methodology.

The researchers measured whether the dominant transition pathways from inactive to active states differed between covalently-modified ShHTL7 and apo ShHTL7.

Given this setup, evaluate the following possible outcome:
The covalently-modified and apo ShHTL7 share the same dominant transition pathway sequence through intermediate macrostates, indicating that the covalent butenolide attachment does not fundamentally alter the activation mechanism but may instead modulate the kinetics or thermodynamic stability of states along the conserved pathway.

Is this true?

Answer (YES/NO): NO